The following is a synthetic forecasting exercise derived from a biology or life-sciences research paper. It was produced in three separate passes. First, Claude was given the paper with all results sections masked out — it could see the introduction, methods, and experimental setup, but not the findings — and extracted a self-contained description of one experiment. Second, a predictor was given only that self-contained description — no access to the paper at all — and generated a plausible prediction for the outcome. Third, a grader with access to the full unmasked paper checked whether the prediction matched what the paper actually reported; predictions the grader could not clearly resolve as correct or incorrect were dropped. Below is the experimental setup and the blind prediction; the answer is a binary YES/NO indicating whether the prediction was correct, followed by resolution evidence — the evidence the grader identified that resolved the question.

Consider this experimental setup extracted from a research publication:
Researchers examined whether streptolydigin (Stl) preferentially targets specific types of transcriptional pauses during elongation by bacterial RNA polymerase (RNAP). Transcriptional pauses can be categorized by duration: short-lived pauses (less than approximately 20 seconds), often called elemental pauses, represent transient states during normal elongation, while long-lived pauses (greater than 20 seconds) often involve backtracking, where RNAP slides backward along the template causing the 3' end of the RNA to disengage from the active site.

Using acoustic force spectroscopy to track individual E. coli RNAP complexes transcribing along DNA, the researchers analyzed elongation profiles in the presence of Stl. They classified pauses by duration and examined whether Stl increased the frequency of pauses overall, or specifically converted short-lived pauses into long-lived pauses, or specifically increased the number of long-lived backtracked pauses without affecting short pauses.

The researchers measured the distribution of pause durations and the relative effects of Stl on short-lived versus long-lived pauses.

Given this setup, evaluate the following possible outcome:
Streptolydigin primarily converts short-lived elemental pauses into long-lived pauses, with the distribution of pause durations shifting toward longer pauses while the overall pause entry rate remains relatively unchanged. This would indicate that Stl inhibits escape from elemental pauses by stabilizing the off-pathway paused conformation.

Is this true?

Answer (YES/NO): YES